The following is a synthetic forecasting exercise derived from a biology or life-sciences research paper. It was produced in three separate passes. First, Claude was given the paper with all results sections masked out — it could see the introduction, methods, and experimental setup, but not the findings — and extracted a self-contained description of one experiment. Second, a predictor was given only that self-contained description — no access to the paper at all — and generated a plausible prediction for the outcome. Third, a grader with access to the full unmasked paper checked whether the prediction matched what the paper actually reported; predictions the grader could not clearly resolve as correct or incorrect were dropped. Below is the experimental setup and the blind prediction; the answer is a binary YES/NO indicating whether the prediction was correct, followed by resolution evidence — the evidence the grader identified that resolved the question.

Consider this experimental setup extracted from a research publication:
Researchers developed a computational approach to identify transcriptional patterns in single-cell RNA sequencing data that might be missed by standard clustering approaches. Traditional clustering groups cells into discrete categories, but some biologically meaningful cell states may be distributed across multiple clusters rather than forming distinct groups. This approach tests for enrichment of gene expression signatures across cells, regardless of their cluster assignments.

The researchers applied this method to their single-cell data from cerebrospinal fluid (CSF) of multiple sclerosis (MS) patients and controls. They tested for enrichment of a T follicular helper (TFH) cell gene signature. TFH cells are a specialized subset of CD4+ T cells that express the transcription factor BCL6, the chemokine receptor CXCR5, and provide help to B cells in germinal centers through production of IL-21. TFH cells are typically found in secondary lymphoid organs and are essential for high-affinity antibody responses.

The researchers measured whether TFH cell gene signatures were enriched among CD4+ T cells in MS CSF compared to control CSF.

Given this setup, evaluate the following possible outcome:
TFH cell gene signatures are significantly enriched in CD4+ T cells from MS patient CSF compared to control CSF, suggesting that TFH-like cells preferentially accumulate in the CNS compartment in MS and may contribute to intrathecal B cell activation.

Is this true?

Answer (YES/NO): YES